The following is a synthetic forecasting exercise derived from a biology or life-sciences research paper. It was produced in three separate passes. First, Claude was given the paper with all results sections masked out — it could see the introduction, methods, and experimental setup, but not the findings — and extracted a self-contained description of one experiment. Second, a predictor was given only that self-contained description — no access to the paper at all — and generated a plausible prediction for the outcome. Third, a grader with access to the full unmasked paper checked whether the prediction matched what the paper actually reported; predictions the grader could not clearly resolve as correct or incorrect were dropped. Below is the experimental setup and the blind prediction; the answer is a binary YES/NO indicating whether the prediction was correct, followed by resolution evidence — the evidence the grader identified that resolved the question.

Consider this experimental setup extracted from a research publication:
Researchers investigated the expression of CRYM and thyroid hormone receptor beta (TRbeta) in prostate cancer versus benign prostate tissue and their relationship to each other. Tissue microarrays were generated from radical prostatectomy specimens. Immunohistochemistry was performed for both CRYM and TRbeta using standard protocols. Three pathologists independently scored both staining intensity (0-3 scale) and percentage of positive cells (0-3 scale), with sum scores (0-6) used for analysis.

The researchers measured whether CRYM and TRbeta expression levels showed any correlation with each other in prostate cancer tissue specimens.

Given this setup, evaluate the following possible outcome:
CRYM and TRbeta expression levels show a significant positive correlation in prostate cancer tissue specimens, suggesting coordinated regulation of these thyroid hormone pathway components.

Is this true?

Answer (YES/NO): NO